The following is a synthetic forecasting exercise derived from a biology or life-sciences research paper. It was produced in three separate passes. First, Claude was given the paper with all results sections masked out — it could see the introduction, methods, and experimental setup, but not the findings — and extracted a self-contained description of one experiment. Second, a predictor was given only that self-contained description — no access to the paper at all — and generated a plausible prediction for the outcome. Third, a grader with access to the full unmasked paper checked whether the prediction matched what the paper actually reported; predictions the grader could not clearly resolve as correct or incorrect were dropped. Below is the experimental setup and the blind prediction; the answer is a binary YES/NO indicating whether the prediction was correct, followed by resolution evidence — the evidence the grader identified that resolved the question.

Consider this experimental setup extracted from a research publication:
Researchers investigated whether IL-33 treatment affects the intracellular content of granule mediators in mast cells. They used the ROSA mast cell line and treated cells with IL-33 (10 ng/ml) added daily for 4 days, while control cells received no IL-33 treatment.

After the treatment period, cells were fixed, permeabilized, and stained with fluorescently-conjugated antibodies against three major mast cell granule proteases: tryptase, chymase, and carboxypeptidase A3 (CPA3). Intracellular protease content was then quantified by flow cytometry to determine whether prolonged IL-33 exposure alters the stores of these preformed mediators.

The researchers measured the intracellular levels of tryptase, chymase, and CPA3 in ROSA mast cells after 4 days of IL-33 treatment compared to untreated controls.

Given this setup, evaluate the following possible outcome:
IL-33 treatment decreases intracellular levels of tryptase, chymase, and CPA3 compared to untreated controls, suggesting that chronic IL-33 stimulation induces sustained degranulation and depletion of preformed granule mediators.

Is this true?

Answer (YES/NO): NO